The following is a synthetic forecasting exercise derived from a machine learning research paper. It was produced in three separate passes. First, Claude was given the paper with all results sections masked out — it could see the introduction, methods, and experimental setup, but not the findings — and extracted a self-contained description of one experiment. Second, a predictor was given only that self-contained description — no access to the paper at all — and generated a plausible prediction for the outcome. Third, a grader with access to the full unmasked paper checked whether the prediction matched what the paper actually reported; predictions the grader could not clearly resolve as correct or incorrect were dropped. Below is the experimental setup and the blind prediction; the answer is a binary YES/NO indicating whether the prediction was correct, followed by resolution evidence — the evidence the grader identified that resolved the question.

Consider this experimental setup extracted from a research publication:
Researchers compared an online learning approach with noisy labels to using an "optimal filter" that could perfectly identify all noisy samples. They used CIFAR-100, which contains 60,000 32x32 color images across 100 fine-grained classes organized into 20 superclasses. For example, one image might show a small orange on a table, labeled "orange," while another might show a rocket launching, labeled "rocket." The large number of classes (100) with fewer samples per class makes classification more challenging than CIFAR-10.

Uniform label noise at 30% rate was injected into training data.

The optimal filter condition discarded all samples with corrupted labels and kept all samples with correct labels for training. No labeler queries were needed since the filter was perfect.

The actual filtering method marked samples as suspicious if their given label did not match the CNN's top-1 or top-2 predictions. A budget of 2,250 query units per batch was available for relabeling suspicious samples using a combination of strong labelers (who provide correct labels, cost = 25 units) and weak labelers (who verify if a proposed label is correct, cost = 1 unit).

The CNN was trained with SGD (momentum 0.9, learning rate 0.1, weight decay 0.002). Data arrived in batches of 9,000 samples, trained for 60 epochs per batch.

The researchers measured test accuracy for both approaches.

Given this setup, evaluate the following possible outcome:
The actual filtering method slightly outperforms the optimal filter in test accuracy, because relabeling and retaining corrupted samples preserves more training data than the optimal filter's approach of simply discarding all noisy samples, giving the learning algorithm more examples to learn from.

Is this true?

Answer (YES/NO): NO